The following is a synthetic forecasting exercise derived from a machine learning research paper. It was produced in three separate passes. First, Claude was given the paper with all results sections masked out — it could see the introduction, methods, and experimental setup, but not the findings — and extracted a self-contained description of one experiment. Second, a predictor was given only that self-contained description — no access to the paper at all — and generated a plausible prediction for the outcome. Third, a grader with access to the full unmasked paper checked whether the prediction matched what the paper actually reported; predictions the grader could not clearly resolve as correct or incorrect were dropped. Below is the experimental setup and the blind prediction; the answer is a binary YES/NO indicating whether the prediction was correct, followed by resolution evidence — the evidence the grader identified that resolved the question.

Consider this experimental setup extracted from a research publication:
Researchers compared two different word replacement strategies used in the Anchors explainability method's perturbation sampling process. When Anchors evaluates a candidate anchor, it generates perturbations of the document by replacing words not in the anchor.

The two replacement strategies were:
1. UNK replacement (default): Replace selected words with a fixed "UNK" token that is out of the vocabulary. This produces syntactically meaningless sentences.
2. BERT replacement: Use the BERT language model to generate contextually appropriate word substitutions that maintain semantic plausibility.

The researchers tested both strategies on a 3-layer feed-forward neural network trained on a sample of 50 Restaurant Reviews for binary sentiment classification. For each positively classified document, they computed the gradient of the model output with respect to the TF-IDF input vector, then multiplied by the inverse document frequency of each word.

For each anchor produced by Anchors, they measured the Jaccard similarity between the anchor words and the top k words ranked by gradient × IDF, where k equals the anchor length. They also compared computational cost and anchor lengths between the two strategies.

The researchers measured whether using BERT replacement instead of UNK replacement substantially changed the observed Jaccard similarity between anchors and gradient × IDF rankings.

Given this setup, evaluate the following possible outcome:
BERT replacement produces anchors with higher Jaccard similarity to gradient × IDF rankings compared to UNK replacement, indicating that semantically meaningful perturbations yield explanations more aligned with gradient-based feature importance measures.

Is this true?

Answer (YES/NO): NO